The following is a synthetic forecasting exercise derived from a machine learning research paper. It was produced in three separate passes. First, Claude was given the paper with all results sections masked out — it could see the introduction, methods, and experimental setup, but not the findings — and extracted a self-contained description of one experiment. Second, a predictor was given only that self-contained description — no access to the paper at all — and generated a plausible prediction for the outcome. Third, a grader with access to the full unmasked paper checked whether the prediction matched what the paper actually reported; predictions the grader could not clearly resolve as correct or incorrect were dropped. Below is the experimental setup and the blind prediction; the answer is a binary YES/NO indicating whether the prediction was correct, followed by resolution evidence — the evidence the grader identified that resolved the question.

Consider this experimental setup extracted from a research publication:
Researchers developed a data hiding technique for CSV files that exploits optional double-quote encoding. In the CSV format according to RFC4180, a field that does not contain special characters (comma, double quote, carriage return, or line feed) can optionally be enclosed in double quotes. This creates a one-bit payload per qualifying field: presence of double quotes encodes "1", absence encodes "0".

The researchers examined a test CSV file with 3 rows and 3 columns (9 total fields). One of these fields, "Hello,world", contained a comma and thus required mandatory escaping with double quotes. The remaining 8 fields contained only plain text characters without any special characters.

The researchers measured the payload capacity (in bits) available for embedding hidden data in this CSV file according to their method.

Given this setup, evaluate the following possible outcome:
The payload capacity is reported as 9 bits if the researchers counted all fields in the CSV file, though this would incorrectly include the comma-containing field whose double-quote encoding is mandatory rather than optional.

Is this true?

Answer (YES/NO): NO